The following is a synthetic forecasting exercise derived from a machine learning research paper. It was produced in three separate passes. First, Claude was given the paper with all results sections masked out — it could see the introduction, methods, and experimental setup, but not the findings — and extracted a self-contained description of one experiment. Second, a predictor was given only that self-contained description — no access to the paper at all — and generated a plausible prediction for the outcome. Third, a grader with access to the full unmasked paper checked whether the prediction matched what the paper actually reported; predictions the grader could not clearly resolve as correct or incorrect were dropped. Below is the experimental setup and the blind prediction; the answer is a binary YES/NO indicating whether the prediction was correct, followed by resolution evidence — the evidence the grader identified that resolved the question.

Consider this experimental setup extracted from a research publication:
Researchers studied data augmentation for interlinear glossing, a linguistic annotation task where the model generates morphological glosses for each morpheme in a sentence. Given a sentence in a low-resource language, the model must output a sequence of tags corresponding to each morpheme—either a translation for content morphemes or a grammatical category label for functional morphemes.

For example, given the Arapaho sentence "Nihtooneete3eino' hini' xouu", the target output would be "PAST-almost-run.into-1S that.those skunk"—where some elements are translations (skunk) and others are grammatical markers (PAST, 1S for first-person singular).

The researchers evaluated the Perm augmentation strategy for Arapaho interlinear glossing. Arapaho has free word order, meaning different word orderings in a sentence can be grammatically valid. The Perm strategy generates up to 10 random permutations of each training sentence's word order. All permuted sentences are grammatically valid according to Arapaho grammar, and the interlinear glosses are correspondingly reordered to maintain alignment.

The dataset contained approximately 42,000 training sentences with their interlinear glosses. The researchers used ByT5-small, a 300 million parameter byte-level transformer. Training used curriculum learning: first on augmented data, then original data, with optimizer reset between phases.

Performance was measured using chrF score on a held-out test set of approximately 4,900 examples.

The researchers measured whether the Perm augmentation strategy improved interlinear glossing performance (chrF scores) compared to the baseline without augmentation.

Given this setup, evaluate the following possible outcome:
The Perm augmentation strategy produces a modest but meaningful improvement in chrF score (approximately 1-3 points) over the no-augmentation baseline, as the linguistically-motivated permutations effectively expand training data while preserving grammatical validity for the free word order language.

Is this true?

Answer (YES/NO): NO